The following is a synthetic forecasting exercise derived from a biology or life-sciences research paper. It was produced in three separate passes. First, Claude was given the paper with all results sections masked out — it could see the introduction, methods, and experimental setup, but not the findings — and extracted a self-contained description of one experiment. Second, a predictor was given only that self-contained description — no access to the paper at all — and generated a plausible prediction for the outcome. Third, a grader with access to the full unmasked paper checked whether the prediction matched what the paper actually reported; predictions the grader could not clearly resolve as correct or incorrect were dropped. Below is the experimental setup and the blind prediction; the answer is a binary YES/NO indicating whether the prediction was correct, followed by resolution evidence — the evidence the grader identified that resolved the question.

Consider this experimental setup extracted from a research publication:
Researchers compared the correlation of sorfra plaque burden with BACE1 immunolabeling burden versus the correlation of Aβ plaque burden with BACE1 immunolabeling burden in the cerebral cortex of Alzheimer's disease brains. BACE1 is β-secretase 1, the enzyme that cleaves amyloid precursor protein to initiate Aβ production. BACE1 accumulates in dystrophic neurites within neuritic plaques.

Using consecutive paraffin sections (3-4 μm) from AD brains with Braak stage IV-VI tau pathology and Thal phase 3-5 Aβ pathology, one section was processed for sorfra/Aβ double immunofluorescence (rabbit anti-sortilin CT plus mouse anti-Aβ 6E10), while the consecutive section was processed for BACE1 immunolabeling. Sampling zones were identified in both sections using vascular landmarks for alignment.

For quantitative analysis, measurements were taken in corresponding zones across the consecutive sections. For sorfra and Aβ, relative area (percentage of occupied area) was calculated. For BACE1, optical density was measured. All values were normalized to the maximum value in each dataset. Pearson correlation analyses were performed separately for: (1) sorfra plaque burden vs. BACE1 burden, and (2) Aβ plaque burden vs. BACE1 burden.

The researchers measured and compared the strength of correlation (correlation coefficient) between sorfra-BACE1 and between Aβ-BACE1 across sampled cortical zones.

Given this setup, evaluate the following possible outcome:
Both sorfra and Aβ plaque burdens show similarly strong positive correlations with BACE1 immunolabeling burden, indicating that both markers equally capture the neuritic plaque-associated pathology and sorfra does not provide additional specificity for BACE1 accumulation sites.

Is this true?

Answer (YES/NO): NO